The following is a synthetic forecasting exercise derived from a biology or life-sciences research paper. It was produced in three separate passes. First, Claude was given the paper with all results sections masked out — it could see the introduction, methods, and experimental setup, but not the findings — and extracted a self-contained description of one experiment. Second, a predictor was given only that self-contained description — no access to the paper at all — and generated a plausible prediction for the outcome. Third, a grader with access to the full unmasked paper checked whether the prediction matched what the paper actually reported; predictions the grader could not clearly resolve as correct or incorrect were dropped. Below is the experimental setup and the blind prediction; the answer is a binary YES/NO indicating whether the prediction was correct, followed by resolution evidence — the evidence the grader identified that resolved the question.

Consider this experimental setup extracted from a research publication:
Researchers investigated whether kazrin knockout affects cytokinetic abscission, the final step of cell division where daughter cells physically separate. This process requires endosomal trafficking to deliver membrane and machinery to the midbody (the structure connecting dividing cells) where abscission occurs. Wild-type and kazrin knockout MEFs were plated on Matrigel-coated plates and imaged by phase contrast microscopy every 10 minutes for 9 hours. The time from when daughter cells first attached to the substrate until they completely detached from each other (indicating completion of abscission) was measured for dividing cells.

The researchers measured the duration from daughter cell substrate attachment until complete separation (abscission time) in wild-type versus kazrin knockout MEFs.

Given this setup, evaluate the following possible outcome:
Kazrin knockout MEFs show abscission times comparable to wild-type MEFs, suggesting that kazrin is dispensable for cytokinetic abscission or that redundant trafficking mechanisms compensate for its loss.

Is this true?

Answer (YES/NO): NO